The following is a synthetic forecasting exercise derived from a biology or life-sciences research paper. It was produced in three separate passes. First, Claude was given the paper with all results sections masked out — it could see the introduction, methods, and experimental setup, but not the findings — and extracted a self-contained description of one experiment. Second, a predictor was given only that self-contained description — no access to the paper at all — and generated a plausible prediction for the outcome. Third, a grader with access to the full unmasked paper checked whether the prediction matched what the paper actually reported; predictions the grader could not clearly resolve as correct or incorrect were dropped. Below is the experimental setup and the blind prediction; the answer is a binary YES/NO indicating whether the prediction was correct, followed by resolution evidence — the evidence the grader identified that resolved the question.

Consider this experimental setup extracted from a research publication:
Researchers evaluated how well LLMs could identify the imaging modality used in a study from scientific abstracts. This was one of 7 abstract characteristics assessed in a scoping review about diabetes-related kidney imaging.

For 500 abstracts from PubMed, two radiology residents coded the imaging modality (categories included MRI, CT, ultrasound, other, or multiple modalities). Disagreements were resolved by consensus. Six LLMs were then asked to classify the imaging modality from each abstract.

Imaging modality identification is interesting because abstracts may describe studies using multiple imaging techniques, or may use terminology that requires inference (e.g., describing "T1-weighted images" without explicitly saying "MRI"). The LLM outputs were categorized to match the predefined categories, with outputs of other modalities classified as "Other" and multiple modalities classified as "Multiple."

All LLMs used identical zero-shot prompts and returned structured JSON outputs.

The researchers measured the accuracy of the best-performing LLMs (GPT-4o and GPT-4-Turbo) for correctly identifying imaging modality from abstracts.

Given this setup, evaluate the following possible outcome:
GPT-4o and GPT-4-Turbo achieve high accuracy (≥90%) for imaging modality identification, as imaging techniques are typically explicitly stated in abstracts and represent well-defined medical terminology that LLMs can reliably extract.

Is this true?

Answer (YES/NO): NO